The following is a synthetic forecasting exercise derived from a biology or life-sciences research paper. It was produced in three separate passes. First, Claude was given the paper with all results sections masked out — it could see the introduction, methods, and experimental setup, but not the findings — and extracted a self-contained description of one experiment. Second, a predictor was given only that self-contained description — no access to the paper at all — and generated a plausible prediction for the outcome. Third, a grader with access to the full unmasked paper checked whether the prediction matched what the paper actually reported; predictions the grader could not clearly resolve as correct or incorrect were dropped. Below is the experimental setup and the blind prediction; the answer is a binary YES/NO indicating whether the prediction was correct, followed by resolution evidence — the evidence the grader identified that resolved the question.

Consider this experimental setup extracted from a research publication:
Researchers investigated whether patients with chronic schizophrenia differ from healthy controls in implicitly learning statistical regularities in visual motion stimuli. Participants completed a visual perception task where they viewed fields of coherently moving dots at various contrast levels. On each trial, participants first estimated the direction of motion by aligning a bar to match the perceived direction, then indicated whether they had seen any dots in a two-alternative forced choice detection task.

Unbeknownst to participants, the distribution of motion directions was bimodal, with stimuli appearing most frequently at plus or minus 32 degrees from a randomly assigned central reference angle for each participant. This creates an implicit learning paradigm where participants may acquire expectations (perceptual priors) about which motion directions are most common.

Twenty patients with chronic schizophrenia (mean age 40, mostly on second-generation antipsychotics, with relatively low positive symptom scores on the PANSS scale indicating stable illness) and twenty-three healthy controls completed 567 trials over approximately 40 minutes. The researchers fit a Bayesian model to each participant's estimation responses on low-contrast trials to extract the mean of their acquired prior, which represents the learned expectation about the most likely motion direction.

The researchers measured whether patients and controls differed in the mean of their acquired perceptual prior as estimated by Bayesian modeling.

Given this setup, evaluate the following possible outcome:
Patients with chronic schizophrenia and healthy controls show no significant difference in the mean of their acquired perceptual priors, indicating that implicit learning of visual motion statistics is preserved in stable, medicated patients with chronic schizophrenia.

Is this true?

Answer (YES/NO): YES